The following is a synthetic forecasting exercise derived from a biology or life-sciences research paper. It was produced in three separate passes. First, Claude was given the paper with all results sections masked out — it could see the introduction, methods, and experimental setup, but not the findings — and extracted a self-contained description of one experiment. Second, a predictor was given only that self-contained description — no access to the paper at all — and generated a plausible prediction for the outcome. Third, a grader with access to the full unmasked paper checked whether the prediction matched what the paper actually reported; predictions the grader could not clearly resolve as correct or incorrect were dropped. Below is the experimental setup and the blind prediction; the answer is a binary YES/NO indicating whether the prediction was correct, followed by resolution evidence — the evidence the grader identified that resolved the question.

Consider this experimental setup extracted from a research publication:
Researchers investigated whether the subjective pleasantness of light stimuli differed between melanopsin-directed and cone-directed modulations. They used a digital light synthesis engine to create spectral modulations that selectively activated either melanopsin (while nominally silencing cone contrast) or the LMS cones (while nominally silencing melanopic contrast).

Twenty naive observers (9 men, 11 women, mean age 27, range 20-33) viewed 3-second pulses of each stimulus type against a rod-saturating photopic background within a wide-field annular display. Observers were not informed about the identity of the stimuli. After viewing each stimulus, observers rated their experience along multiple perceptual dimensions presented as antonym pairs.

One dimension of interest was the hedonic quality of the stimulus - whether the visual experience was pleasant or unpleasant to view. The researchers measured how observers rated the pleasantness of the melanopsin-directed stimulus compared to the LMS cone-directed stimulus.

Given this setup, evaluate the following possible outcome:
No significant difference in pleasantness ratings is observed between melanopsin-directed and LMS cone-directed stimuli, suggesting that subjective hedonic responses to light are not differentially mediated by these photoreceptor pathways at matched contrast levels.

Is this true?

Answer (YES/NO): NO